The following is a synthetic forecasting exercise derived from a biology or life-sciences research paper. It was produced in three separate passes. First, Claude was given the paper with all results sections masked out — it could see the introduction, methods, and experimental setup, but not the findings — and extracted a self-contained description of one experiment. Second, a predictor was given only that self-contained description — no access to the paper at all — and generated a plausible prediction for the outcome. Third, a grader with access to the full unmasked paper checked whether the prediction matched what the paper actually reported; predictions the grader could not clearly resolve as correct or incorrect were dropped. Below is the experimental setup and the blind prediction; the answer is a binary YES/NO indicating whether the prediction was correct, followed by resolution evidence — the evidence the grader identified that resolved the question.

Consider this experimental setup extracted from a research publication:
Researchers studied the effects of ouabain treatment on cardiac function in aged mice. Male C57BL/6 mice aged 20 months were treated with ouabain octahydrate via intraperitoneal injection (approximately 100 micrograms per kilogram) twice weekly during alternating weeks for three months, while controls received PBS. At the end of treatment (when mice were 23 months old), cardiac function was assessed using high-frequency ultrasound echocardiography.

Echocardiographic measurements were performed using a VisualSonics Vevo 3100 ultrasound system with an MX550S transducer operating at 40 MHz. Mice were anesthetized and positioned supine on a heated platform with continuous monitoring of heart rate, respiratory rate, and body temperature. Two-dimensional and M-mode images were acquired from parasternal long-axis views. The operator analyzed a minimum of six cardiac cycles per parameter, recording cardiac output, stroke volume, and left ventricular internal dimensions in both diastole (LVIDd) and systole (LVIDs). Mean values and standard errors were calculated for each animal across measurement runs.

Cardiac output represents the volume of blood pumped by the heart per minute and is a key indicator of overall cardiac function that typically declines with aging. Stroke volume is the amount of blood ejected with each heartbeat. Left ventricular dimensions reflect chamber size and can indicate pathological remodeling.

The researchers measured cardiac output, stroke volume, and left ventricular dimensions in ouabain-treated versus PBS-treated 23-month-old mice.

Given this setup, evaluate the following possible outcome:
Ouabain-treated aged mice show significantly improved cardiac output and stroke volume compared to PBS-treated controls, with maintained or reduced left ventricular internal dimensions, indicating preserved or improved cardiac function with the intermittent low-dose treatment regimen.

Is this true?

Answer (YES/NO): NO